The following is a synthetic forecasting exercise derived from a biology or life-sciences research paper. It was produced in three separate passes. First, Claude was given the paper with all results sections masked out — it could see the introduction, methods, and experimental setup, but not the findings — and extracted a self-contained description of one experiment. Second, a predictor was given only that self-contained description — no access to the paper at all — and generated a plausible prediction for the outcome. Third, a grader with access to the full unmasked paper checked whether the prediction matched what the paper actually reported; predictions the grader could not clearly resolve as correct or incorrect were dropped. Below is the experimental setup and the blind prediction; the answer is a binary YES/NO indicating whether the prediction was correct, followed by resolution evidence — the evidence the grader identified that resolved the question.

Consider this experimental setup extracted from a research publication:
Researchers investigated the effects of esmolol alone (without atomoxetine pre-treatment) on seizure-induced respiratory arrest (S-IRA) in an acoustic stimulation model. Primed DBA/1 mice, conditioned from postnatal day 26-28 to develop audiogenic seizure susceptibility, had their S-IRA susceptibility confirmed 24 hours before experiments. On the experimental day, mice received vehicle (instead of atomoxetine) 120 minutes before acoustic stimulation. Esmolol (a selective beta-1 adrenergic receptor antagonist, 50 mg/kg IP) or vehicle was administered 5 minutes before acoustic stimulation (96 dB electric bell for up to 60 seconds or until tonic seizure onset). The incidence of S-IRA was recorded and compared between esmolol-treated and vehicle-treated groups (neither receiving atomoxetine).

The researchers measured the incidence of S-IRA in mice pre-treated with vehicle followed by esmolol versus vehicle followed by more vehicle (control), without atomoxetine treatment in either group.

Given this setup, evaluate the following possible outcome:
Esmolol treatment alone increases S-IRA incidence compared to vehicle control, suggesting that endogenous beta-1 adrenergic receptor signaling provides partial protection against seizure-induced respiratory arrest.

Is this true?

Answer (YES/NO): NO